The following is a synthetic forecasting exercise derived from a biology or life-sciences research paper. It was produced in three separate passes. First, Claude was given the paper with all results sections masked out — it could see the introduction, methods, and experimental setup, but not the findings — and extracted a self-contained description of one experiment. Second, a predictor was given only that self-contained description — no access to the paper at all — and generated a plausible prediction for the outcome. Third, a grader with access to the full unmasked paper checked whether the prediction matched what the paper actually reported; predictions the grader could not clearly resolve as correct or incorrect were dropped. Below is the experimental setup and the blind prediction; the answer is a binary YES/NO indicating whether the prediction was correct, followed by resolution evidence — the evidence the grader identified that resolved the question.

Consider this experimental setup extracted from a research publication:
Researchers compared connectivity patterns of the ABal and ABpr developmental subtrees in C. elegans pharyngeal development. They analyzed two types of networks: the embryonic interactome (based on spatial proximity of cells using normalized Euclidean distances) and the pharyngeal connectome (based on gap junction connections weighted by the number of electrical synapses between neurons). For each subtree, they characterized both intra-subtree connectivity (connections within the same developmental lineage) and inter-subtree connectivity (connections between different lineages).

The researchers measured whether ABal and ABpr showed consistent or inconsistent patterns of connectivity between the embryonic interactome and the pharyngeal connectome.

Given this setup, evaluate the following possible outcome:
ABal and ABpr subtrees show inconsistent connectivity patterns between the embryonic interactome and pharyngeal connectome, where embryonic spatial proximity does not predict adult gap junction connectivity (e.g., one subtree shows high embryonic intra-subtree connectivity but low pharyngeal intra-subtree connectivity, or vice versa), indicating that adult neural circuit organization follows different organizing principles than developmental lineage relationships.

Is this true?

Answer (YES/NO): NO